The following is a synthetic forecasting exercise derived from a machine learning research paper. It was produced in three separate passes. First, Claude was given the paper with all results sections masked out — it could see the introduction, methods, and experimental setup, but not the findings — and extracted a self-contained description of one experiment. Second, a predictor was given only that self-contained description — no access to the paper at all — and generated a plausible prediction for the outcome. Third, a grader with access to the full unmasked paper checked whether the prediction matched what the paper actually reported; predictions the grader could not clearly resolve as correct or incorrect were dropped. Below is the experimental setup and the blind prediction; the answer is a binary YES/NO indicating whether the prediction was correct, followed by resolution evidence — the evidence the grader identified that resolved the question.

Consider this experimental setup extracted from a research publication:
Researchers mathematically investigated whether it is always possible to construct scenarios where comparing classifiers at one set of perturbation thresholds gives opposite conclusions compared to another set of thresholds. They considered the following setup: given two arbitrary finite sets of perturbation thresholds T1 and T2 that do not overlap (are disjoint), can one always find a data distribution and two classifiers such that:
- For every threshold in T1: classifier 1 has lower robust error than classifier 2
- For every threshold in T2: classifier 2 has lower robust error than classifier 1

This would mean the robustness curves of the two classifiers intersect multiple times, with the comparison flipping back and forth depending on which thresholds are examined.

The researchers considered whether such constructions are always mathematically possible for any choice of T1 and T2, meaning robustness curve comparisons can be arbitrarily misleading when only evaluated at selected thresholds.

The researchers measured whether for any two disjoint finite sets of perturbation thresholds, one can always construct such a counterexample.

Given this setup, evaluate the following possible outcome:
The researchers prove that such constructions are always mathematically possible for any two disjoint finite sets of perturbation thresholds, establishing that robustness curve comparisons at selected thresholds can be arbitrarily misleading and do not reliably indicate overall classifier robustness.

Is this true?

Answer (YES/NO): YES